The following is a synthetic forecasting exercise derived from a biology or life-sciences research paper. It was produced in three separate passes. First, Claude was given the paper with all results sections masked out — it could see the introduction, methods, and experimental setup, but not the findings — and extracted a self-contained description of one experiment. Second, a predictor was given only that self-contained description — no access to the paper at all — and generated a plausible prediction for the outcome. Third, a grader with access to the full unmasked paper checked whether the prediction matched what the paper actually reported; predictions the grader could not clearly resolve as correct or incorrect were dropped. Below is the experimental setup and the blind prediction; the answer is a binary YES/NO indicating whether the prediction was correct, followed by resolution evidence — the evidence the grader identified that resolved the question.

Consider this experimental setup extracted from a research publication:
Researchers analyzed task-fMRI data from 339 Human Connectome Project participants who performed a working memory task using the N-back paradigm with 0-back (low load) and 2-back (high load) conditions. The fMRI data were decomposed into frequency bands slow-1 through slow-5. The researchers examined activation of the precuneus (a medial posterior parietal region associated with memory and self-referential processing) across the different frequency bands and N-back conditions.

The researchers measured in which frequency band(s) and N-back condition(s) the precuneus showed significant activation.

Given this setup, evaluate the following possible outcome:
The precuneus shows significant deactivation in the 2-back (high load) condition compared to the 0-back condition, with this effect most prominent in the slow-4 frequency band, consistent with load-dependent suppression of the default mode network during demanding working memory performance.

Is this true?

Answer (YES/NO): NO